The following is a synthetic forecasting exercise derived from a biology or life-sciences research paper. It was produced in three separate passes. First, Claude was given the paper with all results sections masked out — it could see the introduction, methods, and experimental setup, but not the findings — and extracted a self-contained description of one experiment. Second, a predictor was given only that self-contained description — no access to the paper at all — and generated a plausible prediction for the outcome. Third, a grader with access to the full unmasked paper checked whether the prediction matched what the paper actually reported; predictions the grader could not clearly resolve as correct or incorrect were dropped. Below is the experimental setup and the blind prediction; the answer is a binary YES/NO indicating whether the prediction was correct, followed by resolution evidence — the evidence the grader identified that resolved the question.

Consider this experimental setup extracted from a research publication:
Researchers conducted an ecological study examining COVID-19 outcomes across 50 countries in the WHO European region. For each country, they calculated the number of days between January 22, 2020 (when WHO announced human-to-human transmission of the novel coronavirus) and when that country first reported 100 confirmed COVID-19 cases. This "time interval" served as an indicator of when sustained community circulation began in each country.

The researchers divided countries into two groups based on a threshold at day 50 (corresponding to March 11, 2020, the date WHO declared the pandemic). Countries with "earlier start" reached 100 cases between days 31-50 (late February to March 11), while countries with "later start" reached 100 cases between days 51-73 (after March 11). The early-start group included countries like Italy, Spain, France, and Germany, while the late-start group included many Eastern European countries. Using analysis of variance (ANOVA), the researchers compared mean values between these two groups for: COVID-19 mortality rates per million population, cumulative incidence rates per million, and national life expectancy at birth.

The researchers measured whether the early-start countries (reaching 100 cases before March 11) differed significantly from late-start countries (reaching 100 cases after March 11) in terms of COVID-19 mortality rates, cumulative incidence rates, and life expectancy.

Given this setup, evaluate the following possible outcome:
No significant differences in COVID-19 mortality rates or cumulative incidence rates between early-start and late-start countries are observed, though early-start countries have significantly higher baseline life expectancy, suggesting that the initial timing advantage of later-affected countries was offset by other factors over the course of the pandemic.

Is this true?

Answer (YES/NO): NO